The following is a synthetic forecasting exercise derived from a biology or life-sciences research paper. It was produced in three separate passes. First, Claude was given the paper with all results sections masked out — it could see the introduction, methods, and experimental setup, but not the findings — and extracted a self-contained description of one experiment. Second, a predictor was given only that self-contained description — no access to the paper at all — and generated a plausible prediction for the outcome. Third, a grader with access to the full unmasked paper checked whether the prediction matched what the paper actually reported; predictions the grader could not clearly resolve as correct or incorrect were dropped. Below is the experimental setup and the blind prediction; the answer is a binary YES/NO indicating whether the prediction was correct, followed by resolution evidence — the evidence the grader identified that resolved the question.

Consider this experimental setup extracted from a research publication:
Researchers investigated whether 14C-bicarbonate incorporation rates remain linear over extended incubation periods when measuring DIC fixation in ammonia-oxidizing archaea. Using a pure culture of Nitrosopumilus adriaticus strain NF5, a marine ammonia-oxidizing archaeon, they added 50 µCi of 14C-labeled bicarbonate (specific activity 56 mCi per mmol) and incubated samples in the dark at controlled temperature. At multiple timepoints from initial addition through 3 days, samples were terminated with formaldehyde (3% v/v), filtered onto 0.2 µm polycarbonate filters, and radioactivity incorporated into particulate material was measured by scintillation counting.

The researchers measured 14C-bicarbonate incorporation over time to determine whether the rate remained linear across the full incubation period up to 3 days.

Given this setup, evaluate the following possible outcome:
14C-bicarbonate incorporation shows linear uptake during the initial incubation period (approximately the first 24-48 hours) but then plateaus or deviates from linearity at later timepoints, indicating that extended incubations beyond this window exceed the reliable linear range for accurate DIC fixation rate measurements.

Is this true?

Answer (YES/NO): NO